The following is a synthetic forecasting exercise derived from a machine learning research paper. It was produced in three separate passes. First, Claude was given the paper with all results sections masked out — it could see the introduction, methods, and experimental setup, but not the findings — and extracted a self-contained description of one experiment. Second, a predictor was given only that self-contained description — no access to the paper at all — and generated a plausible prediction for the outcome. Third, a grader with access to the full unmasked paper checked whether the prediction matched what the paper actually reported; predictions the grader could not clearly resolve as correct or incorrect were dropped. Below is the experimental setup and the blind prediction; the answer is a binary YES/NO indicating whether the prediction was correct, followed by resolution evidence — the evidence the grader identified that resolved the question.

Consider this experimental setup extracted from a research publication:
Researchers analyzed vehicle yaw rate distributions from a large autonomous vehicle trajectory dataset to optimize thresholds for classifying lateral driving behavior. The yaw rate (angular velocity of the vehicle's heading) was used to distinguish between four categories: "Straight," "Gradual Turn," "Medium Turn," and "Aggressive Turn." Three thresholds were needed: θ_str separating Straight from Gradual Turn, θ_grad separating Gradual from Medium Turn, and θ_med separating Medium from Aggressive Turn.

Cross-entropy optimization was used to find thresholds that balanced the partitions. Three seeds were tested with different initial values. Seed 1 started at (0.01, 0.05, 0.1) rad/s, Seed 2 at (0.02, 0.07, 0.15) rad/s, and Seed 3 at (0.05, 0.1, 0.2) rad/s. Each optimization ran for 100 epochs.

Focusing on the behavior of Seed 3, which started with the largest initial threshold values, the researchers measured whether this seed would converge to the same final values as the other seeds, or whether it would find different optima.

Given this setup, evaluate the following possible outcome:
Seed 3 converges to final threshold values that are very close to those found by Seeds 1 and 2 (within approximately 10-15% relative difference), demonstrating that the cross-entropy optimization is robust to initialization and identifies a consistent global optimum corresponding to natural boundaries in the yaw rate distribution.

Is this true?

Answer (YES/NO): NO